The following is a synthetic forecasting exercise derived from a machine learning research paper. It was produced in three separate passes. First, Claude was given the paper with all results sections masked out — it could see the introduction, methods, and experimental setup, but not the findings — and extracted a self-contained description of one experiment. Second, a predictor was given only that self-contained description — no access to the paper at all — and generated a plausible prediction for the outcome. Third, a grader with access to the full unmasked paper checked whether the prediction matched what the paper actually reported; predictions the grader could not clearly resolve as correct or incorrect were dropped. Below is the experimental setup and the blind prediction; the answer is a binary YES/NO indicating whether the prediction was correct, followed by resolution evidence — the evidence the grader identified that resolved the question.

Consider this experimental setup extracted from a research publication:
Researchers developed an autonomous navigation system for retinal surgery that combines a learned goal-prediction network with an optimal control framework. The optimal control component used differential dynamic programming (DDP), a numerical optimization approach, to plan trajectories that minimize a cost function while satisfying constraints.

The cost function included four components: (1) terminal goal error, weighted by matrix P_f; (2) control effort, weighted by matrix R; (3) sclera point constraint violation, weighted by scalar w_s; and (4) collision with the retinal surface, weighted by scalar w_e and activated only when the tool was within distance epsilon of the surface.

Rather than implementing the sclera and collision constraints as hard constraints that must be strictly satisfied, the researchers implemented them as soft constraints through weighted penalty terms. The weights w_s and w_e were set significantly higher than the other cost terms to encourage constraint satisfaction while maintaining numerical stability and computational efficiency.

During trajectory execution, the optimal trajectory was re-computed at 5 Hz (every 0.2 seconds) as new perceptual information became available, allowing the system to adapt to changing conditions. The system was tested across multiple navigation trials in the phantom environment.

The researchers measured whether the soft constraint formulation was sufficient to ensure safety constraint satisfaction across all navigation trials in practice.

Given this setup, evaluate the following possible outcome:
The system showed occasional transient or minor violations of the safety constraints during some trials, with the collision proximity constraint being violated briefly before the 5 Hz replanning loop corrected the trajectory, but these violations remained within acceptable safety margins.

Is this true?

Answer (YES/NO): NO